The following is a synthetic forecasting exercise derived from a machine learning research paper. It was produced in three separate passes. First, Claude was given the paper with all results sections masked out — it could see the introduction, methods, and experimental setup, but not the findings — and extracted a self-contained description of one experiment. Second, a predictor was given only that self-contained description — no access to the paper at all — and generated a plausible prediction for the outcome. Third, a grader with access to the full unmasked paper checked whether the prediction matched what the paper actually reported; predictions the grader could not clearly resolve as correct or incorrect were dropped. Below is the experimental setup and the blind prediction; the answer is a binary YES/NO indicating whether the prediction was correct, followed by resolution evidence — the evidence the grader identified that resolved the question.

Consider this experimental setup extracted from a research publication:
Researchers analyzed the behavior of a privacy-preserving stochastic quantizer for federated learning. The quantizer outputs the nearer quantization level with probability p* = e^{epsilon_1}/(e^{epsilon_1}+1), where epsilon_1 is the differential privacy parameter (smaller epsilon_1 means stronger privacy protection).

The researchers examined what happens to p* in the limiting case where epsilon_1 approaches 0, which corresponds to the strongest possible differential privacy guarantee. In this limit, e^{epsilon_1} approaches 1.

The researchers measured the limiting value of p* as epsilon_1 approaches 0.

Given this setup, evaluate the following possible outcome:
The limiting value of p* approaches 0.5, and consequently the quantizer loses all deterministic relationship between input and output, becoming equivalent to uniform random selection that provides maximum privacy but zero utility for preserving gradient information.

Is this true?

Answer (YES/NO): NO